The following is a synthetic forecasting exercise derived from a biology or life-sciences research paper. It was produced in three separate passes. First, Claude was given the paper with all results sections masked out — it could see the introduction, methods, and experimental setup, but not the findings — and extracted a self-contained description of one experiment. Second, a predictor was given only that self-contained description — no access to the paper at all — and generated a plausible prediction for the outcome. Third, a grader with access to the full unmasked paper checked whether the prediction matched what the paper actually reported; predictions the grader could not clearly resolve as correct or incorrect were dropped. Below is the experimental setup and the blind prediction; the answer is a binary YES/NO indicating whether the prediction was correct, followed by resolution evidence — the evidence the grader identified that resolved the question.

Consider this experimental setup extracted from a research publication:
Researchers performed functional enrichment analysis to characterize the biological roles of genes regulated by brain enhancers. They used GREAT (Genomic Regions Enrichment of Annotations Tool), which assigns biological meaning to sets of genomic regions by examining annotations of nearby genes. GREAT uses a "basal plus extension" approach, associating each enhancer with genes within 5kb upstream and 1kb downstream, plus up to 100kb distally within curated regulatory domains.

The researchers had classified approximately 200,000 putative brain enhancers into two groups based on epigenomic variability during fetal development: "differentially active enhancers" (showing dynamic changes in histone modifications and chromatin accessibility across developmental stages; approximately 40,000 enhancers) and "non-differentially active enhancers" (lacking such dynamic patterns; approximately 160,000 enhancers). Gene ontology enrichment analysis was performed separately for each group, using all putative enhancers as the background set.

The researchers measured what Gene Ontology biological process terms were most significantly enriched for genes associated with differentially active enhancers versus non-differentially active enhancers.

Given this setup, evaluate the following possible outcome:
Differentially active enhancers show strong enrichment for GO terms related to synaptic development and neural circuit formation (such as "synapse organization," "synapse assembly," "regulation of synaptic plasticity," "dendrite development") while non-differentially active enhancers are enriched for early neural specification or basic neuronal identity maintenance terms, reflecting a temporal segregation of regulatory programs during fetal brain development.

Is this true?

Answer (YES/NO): NO